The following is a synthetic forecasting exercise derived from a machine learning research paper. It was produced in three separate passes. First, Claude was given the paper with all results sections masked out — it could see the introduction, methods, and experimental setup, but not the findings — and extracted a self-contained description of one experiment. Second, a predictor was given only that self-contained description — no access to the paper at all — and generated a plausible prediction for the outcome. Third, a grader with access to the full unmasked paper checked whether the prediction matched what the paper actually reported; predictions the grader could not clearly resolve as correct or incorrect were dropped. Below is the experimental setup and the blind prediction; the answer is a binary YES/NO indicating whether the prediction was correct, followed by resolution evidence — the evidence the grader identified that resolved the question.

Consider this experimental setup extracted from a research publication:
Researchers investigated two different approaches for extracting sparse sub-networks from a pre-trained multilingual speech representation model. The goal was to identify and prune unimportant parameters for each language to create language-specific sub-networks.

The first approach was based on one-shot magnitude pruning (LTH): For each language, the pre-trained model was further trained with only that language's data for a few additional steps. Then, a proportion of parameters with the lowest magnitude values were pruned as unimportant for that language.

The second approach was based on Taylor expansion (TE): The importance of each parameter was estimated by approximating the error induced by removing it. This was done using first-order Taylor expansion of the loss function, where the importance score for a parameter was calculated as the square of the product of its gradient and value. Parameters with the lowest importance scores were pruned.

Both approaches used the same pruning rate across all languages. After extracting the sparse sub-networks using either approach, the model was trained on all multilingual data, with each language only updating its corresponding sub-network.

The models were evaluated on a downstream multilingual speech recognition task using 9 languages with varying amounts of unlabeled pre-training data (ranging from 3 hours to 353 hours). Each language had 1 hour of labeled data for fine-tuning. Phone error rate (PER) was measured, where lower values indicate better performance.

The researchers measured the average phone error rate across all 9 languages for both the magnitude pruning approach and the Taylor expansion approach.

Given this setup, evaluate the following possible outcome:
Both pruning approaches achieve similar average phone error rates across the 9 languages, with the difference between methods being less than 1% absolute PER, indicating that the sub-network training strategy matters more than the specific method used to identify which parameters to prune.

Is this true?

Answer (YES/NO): NO